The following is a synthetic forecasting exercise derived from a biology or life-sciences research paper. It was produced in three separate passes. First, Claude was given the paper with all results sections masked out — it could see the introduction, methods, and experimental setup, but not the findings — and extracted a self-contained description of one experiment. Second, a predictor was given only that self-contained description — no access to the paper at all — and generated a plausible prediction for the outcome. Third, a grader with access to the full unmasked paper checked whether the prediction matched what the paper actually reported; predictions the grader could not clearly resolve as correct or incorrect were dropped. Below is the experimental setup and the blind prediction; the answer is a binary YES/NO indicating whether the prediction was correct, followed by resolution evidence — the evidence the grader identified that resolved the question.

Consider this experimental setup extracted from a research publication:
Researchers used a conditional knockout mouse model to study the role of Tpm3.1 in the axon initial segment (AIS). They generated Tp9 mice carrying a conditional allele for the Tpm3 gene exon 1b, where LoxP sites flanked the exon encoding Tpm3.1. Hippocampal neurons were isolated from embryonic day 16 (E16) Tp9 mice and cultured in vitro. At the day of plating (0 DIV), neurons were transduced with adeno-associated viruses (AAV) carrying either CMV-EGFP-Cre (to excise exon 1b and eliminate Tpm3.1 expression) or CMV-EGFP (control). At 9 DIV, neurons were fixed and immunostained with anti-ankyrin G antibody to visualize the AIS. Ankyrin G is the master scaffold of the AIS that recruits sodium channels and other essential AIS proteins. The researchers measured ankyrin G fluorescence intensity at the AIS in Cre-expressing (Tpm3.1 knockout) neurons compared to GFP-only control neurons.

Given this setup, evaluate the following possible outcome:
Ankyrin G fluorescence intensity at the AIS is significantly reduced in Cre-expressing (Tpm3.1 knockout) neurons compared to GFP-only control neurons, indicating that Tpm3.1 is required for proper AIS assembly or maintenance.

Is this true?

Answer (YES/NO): YES